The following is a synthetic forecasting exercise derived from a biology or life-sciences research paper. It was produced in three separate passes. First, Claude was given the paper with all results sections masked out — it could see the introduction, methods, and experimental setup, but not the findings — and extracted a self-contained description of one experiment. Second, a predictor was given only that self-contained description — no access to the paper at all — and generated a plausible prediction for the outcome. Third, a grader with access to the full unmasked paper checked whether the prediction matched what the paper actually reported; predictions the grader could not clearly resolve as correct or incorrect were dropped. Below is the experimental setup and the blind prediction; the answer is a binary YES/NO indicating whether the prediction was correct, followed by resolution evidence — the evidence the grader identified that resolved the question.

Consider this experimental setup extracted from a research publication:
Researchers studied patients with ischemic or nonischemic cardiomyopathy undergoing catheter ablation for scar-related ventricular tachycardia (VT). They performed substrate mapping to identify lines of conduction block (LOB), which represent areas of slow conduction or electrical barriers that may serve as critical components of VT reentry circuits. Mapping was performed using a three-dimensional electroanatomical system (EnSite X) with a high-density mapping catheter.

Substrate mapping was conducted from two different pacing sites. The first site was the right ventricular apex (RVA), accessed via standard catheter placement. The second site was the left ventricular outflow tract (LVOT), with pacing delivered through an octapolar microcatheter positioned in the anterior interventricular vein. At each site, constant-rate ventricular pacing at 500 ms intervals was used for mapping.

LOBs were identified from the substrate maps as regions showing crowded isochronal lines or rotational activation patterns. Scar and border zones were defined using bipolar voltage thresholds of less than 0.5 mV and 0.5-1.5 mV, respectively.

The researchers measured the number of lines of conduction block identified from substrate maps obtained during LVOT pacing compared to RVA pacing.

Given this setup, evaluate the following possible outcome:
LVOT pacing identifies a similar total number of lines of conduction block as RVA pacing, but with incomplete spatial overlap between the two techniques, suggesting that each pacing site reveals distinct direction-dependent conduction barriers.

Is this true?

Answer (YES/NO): NO